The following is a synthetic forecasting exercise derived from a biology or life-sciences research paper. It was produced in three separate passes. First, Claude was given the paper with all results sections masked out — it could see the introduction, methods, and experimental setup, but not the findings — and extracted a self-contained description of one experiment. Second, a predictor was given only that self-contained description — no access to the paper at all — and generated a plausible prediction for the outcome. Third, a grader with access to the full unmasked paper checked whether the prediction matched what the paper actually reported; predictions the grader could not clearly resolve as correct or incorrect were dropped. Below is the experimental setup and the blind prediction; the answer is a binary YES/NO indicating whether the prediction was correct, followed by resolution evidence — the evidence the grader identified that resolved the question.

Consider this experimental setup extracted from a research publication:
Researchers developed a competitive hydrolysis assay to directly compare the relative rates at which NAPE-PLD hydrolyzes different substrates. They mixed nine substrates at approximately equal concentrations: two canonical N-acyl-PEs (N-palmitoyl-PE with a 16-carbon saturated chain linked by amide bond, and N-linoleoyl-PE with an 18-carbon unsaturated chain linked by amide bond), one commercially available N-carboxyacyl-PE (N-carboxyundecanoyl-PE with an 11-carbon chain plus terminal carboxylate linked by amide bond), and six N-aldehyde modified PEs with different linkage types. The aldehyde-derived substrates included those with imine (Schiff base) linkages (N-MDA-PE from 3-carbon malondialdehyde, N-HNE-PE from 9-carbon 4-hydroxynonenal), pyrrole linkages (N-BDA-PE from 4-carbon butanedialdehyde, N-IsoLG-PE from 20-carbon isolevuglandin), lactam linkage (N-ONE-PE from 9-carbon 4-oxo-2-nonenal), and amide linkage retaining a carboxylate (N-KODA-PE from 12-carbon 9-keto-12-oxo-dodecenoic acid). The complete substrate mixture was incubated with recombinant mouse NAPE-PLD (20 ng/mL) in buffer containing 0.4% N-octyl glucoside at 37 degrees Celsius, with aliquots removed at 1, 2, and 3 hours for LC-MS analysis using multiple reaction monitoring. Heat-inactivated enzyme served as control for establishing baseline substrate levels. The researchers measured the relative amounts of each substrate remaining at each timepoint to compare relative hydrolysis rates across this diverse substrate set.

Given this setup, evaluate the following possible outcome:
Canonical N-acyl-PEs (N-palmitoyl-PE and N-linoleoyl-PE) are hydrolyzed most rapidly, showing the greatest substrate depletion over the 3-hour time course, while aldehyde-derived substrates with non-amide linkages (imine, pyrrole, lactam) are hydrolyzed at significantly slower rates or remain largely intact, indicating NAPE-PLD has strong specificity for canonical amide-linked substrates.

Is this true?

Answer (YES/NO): NO